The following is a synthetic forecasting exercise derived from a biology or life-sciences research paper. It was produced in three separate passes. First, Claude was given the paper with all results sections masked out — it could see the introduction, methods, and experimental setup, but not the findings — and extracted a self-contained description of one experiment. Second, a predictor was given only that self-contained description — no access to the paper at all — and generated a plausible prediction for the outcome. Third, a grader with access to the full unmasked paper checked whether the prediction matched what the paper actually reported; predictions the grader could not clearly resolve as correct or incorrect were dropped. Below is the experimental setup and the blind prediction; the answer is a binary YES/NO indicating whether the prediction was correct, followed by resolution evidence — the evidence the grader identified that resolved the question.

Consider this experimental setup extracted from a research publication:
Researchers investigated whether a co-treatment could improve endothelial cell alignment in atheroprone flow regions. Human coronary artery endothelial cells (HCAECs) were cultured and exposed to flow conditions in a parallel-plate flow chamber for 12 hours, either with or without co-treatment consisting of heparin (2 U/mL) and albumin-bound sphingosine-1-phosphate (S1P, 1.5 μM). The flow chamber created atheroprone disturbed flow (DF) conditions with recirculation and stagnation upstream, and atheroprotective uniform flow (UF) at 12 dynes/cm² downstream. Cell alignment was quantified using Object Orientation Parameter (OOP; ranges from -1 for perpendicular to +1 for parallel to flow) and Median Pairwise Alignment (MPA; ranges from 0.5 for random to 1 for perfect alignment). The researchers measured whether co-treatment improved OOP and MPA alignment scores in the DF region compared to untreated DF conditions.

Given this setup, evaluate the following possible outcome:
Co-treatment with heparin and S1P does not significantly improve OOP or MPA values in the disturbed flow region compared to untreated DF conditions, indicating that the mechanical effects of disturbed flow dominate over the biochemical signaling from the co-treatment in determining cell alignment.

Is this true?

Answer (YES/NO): YES